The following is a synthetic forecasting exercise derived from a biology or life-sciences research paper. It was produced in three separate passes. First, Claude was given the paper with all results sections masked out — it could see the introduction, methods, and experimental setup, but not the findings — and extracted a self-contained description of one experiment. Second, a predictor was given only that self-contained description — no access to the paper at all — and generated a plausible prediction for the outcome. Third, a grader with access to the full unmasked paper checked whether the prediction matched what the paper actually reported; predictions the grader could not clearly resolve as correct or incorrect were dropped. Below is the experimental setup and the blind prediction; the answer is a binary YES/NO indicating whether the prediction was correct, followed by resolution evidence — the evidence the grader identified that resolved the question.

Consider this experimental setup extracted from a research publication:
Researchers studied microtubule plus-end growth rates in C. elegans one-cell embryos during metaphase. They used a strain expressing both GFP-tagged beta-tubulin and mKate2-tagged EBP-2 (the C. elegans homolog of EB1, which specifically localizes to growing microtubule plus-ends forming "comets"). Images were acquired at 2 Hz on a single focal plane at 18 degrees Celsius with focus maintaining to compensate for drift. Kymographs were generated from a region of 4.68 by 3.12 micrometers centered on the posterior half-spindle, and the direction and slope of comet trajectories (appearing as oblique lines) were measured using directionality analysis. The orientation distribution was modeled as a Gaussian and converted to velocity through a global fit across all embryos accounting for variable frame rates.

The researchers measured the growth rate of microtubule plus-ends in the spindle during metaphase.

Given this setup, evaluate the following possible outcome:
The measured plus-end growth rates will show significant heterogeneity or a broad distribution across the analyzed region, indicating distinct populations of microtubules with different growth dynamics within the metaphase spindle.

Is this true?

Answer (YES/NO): NO